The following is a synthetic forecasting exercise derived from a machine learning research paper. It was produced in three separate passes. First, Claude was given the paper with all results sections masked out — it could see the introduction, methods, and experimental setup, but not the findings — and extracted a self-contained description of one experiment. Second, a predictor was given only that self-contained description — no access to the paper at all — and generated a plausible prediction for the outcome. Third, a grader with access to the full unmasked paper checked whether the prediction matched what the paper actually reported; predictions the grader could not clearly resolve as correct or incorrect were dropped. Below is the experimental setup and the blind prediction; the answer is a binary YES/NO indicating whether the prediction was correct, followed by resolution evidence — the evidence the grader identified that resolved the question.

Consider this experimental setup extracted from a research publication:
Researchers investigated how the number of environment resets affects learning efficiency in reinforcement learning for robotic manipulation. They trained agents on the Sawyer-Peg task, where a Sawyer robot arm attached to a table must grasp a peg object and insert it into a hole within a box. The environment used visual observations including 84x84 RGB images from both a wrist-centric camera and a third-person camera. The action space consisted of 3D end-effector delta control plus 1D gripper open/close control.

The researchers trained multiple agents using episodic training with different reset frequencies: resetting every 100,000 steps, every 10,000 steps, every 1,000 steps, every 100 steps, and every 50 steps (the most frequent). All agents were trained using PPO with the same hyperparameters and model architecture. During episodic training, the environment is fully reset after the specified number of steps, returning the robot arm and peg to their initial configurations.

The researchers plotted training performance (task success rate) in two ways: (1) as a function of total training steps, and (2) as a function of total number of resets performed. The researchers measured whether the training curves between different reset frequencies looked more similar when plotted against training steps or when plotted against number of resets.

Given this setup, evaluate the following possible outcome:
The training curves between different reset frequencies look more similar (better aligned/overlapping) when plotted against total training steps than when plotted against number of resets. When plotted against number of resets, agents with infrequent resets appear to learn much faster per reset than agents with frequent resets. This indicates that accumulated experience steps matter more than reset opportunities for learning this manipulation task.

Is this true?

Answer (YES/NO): NO